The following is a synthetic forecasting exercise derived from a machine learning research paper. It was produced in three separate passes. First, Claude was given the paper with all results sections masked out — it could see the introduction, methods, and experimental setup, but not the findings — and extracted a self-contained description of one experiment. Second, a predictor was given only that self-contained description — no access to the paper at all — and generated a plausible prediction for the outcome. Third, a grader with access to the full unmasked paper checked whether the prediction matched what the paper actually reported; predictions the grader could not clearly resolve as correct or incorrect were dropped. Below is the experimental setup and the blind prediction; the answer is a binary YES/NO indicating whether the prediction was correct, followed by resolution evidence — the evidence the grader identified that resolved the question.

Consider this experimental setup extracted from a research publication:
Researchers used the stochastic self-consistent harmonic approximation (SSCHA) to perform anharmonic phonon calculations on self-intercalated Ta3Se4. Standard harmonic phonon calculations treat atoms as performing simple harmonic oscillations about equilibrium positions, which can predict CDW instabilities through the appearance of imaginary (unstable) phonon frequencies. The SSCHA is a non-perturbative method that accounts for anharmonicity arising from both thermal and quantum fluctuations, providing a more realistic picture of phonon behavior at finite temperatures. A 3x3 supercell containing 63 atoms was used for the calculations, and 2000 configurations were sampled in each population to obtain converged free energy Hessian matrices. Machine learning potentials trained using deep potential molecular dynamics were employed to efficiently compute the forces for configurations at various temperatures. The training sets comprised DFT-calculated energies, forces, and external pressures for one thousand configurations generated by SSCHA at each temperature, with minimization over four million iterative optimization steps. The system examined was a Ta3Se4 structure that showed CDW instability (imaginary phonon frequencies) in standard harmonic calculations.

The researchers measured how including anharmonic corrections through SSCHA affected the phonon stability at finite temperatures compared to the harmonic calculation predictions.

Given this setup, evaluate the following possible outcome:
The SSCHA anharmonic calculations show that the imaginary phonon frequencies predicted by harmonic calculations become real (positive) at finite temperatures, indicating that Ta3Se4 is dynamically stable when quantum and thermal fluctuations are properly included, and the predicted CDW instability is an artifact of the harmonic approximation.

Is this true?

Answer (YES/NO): NO